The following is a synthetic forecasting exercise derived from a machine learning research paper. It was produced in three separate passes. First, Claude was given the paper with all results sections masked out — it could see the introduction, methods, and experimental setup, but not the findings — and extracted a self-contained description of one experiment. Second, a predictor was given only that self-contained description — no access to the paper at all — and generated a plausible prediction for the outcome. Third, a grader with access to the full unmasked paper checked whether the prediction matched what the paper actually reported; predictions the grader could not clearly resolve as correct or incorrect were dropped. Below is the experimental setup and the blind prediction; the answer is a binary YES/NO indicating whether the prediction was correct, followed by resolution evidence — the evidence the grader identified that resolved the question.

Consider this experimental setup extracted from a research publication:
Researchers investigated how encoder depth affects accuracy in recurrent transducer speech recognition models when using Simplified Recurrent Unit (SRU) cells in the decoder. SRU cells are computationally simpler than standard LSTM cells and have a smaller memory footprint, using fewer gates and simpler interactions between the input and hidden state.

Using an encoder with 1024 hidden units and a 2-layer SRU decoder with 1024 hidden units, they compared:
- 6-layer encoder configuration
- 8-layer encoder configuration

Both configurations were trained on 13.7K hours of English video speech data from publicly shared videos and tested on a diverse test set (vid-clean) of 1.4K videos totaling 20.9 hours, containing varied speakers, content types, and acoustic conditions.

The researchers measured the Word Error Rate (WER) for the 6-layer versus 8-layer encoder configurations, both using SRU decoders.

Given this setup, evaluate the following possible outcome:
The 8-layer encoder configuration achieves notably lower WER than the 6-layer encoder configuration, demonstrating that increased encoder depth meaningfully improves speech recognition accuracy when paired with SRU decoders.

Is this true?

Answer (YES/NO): NO